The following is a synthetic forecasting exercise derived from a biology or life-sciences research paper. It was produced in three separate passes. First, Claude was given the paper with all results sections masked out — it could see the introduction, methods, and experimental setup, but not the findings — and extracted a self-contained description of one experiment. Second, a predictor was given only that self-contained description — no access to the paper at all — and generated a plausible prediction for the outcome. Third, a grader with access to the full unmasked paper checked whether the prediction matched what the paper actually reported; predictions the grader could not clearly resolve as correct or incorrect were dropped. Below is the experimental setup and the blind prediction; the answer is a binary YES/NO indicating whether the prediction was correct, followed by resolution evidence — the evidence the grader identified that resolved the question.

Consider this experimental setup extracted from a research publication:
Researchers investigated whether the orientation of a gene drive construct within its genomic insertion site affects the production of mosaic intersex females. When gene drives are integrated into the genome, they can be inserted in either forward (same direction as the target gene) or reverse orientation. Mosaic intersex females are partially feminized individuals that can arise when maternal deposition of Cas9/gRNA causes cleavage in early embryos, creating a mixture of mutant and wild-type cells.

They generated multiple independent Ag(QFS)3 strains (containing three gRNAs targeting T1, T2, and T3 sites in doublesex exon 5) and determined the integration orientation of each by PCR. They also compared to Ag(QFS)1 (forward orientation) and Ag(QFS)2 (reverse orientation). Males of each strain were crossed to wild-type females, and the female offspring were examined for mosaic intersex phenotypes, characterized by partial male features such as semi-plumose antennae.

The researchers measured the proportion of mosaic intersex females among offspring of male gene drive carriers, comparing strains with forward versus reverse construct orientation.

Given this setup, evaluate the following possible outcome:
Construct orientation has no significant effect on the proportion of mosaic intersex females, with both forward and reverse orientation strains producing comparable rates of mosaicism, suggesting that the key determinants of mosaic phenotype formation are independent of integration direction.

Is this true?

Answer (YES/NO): NO